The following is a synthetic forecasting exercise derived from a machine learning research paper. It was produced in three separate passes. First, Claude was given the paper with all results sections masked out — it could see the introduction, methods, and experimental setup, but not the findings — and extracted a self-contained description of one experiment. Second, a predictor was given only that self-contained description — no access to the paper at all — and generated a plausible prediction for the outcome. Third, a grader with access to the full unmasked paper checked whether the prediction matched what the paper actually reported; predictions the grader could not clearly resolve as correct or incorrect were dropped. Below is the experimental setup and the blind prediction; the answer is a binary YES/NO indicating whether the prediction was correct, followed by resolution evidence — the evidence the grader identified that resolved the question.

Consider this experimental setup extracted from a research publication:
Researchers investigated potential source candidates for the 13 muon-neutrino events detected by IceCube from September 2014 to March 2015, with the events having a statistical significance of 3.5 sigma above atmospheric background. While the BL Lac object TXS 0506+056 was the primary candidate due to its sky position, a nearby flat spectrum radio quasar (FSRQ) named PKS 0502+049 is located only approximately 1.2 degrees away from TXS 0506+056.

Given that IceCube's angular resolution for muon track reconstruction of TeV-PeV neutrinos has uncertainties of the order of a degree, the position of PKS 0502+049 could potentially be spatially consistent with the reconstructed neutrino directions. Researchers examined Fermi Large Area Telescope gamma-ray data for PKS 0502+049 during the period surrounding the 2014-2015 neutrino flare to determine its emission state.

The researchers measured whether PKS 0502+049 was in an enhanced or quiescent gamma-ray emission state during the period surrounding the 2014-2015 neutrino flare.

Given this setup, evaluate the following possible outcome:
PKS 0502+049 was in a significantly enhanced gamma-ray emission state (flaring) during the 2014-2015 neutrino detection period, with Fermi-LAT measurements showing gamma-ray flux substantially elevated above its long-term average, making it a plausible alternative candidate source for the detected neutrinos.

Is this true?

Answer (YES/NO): YES